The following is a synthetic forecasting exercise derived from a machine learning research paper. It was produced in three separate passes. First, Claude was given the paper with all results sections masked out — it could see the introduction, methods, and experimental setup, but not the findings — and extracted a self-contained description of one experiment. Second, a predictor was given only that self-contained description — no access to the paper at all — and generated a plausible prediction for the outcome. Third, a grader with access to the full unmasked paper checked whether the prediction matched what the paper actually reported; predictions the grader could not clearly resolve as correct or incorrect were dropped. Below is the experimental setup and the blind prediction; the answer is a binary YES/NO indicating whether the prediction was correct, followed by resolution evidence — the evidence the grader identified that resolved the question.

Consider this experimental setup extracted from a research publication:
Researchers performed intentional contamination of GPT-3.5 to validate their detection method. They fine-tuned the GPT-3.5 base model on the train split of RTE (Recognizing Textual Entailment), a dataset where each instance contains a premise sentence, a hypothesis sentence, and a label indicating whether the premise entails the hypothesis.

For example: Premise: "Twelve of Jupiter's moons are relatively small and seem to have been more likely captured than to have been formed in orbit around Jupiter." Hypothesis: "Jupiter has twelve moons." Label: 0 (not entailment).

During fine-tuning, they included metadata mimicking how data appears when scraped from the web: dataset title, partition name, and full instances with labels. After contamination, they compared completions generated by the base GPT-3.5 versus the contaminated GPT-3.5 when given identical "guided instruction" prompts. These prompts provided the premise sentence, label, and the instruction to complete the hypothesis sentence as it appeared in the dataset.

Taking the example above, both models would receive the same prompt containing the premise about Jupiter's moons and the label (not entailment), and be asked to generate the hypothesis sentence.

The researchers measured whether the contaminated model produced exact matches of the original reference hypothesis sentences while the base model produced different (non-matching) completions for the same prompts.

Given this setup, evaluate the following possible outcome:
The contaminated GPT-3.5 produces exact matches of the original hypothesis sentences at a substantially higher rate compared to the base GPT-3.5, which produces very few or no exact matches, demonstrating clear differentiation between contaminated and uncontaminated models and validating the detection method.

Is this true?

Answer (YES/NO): YES